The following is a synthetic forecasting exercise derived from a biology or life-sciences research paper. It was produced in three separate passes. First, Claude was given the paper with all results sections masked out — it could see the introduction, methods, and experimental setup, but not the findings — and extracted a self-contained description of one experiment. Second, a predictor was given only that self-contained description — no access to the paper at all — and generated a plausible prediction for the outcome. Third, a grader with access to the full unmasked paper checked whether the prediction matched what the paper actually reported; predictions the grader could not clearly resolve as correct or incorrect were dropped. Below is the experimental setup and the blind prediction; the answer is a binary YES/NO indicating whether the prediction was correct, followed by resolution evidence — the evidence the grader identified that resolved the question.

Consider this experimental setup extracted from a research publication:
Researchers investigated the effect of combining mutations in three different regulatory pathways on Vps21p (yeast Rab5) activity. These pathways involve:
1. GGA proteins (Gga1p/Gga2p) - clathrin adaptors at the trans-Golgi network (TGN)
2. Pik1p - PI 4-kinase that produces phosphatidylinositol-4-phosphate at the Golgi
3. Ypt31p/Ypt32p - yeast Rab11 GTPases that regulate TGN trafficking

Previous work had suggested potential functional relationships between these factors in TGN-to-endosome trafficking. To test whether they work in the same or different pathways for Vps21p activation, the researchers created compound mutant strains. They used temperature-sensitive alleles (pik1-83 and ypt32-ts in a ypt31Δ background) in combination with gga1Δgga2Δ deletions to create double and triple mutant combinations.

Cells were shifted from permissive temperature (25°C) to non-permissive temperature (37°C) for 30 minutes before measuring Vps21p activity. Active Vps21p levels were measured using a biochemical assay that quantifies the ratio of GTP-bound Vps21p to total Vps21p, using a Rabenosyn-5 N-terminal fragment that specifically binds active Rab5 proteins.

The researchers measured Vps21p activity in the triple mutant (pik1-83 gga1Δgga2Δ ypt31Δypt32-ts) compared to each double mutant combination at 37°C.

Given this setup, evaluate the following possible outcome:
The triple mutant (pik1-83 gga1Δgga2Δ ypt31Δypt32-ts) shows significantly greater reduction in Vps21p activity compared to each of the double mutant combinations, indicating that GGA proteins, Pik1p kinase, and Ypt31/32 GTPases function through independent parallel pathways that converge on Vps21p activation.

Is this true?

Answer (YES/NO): NO